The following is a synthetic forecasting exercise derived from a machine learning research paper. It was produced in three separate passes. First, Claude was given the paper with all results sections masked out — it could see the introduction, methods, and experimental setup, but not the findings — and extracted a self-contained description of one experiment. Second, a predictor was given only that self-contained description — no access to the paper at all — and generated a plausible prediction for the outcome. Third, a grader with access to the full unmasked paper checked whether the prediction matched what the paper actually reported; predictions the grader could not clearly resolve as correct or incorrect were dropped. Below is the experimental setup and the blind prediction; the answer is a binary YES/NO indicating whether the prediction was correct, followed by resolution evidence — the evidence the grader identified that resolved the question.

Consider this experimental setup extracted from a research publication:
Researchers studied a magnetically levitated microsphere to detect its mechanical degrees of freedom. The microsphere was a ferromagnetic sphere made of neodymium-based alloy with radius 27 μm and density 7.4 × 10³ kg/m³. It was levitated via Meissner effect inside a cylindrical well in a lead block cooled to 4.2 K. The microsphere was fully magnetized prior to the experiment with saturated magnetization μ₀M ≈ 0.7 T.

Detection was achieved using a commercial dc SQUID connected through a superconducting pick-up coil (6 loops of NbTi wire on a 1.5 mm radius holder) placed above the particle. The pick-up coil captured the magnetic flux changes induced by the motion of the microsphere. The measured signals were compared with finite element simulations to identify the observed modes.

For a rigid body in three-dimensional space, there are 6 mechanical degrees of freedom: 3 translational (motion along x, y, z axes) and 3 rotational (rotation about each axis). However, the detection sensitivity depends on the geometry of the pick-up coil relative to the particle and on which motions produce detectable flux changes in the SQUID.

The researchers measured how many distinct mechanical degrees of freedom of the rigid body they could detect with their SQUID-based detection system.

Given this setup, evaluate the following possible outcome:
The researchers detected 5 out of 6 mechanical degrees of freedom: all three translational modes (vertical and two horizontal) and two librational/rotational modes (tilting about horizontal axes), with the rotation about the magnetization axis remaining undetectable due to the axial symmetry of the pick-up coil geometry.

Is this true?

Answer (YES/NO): YES